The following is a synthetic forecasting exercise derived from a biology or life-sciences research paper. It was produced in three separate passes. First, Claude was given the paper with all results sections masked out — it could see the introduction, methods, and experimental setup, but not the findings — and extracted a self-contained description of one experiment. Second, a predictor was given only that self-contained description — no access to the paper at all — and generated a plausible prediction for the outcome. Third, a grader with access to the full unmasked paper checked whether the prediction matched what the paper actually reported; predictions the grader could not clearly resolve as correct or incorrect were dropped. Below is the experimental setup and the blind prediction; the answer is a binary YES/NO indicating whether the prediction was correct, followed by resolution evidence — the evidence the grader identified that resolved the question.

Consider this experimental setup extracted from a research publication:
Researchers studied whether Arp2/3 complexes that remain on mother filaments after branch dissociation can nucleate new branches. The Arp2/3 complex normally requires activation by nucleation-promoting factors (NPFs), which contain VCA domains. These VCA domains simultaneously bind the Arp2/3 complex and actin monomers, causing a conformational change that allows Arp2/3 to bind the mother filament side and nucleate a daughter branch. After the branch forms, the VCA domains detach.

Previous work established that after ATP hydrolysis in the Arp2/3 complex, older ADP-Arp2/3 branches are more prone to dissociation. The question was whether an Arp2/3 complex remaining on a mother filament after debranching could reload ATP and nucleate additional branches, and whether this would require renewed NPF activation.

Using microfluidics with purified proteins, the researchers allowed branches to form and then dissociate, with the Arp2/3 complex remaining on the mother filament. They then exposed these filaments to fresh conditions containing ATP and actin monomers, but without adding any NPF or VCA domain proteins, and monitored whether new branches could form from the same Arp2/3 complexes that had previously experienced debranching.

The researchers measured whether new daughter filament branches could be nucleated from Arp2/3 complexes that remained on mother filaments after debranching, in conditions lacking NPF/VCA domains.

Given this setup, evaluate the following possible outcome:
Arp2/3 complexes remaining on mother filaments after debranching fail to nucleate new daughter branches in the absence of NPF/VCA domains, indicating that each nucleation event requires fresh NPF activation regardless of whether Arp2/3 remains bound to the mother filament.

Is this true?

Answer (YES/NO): NO